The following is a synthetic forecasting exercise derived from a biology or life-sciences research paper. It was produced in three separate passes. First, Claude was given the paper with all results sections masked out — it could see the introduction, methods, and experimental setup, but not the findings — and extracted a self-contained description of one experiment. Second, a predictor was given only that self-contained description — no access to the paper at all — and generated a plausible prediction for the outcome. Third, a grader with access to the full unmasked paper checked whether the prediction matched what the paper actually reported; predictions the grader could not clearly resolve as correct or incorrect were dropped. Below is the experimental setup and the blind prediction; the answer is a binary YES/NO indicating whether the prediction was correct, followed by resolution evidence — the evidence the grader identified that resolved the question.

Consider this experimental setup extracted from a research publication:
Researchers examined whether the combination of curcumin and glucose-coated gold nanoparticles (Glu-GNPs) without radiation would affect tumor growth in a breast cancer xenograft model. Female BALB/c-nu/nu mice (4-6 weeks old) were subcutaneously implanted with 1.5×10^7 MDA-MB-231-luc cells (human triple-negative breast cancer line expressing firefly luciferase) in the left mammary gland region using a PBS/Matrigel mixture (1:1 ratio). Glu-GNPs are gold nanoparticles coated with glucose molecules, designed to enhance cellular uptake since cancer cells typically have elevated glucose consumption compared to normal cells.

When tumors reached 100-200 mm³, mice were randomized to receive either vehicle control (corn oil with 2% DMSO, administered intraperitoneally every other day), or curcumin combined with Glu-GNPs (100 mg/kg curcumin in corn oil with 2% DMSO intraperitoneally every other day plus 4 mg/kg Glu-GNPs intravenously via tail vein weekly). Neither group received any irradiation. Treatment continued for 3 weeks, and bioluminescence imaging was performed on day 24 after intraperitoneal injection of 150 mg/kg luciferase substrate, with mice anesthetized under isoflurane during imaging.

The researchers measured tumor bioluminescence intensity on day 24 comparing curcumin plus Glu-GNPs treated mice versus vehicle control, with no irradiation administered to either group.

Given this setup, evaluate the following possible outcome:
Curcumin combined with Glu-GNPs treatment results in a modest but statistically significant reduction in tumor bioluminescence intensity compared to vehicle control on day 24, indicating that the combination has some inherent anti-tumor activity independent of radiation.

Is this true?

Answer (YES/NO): NO